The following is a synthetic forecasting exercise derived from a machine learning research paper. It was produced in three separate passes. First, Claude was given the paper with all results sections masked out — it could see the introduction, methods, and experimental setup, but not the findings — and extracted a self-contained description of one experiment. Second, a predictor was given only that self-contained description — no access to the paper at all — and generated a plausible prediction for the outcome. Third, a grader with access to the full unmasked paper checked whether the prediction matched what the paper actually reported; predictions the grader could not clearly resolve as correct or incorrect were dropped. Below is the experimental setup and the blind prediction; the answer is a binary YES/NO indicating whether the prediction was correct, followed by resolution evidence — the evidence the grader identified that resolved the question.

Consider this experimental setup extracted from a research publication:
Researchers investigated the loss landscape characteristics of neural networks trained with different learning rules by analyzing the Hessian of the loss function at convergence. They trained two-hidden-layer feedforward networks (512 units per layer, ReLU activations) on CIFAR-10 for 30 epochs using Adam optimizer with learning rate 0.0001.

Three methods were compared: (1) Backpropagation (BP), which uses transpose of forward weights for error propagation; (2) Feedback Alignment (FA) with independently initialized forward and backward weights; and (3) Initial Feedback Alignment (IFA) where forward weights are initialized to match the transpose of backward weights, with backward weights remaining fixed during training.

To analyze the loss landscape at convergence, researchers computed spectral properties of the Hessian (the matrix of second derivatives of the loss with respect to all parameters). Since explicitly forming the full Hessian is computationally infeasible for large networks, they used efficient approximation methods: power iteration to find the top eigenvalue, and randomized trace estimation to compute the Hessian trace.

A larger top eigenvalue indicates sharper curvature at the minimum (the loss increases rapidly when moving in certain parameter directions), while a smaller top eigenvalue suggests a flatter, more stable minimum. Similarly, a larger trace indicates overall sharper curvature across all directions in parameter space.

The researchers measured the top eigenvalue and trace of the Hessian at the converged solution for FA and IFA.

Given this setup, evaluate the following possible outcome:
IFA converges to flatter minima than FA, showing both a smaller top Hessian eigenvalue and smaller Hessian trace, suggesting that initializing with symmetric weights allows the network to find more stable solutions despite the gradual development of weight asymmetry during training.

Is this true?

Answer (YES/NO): YES